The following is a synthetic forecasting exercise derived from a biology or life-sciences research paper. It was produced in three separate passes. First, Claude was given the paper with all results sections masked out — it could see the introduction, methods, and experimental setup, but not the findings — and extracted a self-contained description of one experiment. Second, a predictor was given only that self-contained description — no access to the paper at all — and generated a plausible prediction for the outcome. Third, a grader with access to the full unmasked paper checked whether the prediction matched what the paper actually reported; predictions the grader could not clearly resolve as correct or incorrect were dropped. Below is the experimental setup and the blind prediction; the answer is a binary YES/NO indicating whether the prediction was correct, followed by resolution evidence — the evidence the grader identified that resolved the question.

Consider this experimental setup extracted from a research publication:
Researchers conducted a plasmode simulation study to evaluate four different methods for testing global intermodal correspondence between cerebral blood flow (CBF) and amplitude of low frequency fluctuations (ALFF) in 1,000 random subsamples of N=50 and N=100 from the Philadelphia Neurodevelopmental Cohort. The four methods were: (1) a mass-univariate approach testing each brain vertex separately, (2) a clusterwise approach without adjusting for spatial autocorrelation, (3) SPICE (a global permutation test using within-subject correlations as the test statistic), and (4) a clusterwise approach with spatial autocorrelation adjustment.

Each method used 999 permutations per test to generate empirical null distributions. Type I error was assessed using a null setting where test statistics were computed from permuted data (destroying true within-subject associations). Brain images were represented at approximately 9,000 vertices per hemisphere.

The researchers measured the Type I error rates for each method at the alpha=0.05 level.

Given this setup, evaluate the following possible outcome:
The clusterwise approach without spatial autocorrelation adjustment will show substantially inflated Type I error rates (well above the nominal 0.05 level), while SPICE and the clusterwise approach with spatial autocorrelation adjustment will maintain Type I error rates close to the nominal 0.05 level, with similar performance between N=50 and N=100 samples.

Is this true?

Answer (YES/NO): NO